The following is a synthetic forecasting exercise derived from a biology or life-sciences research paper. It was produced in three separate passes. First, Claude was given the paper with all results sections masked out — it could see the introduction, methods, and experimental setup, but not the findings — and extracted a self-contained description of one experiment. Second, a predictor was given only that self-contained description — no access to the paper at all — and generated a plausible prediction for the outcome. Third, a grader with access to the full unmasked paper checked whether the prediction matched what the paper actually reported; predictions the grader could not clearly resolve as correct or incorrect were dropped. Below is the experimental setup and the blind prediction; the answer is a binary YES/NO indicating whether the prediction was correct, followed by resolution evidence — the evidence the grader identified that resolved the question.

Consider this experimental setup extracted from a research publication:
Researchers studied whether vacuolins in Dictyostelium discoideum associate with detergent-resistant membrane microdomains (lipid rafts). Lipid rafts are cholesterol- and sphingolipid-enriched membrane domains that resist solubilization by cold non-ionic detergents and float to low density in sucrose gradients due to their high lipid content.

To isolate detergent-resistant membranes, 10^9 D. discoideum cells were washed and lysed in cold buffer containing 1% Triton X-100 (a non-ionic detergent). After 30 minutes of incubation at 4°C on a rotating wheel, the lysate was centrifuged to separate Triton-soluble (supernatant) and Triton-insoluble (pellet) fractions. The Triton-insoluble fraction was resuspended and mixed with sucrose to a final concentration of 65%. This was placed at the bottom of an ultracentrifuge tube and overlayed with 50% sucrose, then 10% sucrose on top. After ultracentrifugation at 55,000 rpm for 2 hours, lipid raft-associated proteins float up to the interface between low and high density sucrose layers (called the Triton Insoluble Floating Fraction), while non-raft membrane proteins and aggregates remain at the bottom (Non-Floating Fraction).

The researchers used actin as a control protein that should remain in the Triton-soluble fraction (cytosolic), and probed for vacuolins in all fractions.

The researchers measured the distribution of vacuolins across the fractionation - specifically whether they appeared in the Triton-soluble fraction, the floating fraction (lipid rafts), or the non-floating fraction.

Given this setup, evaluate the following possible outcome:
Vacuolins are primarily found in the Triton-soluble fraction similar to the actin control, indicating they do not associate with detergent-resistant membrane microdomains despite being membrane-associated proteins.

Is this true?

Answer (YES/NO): NO